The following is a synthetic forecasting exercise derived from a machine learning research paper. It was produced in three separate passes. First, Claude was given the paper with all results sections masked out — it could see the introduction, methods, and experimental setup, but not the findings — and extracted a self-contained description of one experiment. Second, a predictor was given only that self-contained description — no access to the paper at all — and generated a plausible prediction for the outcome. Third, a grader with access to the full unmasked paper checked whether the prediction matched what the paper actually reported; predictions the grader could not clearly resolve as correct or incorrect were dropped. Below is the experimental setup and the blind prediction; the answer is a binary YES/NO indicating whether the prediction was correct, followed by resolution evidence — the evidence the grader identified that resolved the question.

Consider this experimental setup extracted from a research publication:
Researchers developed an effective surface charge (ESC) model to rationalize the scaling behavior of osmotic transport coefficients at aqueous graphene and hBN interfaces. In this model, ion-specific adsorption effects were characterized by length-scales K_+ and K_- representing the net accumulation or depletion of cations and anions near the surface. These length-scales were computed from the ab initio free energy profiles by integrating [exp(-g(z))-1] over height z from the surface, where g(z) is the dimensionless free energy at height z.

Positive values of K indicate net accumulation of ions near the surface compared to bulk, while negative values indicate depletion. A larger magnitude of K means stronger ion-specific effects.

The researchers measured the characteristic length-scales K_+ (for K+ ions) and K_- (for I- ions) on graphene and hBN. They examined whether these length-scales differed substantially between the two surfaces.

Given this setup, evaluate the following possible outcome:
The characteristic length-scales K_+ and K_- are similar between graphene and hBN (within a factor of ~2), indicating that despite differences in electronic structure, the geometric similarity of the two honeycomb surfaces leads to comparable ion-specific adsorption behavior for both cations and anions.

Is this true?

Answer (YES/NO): NO